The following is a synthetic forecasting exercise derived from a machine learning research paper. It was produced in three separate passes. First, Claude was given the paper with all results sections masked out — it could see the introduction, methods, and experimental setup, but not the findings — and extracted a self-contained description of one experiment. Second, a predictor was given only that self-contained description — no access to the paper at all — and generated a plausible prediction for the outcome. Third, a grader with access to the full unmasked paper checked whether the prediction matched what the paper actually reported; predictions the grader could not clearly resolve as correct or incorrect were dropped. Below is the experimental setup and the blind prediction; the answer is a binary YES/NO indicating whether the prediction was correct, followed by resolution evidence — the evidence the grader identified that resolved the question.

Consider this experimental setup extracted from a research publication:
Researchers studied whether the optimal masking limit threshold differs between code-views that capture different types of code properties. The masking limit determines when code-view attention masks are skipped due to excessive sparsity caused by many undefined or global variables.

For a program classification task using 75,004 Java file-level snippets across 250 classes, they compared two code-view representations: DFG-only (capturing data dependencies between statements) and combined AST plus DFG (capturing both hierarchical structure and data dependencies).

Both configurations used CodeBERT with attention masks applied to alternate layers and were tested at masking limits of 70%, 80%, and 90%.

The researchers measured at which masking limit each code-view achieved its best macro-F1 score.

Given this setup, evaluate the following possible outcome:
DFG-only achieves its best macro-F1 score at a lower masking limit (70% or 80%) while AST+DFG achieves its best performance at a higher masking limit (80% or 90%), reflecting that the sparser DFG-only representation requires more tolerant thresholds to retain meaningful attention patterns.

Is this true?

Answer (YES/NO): YES